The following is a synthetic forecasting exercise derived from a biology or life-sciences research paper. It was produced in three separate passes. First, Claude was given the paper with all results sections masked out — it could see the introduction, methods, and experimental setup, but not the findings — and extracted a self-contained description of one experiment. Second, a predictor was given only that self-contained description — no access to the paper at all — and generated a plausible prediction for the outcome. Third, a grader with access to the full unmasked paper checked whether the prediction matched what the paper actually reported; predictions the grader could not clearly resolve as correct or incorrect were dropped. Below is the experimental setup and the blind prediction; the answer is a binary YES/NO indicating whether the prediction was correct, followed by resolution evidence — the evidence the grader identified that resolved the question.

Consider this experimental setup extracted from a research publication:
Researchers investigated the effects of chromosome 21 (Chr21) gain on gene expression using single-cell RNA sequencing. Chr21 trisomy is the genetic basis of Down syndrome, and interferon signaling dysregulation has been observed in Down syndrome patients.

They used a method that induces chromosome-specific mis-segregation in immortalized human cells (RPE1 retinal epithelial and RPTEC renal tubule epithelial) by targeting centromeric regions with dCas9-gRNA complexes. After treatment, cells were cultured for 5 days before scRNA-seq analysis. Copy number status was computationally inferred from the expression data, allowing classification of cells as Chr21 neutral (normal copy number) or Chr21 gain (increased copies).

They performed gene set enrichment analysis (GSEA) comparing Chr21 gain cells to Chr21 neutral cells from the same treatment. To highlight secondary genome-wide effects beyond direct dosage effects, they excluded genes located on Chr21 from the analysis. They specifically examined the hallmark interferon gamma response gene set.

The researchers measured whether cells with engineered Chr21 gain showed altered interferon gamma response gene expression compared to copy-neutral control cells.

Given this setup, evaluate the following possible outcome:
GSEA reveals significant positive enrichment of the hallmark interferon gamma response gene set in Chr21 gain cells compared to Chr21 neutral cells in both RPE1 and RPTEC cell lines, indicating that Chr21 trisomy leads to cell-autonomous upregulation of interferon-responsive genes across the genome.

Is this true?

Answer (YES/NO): YES